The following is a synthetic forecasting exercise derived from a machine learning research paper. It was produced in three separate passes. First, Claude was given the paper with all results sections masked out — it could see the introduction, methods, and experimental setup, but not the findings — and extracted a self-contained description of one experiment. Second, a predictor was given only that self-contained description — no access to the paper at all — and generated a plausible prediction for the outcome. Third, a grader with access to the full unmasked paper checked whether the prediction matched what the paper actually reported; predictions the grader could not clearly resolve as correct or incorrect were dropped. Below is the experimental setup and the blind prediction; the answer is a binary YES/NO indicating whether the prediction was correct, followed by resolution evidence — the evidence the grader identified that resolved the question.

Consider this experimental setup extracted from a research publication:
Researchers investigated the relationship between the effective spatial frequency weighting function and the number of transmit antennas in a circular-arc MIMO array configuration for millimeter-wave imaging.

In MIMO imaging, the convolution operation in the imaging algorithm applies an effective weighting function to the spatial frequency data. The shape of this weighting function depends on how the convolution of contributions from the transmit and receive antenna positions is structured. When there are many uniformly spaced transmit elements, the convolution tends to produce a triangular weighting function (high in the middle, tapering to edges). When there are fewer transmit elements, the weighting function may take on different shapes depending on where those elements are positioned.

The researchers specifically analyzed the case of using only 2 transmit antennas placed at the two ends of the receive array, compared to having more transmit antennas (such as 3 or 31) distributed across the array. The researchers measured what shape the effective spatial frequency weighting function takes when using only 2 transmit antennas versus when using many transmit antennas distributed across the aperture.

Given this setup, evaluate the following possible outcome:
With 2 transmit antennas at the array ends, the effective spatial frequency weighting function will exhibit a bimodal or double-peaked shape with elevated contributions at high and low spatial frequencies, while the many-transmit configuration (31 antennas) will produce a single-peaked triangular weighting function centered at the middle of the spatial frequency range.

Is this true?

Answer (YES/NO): YES